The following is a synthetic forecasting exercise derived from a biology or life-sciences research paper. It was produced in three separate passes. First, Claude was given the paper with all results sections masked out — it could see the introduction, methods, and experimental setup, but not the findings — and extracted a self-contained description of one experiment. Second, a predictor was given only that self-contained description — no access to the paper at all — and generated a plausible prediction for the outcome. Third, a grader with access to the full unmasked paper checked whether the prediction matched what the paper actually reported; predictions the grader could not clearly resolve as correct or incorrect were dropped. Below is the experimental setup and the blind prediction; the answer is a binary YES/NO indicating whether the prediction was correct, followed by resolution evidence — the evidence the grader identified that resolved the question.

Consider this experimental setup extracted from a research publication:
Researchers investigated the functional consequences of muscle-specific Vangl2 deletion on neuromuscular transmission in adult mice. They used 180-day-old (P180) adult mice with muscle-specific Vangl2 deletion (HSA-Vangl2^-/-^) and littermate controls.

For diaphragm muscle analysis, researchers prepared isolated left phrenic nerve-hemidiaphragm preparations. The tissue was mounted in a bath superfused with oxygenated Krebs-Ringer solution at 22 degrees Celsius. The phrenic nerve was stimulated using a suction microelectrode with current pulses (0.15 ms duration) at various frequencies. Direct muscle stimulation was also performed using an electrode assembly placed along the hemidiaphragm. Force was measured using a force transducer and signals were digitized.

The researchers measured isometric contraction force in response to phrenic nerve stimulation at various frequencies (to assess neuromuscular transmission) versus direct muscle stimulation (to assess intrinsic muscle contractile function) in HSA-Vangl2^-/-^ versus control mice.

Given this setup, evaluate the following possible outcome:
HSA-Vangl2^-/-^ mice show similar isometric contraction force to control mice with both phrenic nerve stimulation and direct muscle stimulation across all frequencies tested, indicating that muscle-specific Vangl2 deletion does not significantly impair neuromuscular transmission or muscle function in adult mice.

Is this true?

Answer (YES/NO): NO